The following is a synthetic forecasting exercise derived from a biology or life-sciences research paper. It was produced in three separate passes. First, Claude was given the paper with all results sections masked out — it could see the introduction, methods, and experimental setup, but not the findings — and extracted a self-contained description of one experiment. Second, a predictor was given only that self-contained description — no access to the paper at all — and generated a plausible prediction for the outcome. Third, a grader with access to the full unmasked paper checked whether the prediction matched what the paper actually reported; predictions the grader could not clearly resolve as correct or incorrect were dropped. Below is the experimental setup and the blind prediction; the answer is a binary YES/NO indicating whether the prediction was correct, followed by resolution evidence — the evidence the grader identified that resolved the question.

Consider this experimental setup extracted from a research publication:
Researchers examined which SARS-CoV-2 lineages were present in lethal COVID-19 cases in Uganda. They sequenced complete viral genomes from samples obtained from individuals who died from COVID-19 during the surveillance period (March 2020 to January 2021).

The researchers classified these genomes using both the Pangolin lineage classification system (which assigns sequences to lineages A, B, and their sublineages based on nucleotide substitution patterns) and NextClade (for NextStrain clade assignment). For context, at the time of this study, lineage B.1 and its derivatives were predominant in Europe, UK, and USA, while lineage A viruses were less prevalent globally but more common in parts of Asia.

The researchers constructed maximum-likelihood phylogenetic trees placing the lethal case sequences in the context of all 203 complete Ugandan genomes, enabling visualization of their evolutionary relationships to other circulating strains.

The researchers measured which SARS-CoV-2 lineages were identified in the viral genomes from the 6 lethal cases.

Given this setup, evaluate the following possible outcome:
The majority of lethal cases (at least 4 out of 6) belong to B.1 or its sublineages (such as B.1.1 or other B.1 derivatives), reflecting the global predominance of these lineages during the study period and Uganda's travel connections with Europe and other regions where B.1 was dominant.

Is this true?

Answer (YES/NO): NO